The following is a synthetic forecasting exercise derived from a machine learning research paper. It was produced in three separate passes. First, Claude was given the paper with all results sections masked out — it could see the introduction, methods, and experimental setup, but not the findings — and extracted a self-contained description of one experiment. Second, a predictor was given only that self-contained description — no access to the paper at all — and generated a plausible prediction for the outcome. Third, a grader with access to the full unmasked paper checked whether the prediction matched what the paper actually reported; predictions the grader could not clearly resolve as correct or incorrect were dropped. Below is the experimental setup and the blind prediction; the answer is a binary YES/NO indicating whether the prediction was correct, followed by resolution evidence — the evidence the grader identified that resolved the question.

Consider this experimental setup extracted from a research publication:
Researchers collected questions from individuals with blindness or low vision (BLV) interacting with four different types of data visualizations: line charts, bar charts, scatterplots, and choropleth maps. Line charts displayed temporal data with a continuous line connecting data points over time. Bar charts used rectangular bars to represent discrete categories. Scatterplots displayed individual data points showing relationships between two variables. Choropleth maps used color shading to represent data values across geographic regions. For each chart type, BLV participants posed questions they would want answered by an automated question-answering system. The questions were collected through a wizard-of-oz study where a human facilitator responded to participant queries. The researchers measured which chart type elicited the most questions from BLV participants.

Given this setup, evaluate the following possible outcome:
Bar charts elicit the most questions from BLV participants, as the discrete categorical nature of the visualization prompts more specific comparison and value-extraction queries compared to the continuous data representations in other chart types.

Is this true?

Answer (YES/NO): NO